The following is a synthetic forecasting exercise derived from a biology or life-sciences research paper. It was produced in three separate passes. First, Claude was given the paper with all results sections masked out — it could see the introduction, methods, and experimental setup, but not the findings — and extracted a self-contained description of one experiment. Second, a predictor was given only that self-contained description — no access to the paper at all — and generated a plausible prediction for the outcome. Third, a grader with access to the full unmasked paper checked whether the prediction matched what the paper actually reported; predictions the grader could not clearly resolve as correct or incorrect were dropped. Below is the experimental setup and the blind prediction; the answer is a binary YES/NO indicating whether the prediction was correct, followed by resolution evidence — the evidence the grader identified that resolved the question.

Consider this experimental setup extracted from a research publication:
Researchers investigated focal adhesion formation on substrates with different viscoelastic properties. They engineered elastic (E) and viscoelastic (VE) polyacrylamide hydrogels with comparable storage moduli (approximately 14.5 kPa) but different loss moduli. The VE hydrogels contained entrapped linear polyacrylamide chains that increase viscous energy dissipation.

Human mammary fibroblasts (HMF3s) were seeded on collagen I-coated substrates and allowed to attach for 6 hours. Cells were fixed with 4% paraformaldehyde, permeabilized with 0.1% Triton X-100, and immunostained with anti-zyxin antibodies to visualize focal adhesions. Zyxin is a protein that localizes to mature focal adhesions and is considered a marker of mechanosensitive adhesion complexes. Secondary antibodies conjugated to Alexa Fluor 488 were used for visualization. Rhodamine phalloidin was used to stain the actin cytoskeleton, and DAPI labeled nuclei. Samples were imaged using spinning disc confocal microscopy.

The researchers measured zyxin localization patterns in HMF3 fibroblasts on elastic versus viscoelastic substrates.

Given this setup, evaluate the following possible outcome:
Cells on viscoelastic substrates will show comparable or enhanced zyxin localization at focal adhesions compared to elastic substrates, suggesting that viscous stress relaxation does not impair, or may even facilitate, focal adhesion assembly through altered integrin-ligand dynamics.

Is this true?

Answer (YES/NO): NO